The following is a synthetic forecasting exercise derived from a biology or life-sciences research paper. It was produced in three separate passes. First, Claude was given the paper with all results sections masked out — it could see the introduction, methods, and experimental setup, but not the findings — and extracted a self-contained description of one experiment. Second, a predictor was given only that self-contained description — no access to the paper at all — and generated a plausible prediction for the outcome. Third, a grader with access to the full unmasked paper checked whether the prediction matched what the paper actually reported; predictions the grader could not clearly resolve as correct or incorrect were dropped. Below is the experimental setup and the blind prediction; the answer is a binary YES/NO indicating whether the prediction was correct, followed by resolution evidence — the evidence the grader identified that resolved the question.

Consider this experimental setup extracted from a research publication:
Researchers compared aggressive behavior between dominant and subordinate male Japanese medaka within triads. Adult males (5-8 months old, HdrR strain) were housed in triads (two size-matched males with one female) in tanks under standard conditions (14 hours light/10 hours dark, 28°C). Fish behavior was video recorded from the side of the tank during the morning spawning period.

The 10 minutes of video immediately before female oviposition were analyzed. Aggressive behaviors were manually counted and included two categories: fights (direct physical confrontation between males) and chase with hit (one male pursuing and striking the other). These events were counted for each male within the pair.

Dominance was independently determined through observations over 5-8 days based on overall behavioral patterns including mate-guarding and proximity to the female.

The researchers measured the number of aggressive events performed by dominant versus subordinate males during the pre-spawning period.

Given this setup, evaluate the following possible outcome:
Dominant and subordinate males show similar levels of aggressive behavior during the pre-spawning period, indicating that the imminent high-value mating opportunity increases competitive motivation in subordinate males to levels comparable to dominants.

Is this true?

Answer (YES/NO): NO